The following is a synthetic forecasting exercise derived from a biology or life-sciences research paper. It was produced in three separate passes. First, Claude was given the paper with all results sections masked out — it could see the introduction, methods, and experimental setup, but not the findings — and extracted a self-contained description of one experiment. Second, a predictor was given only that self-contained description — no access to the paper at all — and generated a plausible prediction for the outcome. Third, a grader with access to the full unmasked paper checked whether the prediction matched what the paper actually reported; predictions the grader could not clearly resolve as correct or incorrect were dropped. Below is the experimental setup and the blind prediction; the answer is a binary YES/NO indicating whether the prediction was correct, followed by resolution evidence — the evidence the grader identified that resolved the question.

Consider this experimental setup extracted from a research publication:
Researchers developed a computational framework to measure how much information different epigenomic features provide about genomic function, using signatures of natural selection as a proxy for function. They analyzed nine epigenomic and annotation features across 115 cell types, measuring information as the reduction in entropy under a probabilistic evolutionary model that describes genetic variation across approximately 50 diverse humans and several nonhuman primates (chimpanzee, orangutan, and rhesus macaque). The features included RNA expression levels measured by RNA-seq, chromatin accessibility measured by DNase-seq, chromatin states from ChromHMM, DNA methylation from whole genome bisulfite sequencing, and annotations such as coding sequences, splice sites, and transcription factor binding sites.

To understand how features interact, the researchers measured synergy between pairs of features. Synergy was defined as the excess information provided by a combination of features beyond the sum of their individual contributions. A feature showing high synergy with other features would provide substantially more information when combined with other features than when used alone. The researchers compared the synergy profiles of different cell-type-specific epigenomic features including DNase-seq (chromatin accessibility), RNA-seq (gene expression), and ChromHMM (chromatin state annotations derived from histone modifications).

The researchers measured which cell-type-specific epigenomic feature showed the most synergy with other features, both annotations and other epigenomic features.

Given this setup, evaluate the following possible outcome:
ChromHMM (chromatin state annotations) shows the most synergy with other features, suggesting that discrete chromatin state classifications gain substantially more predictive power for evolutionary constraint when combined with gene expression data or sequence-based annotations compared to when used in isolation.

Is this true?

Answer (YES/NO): NO